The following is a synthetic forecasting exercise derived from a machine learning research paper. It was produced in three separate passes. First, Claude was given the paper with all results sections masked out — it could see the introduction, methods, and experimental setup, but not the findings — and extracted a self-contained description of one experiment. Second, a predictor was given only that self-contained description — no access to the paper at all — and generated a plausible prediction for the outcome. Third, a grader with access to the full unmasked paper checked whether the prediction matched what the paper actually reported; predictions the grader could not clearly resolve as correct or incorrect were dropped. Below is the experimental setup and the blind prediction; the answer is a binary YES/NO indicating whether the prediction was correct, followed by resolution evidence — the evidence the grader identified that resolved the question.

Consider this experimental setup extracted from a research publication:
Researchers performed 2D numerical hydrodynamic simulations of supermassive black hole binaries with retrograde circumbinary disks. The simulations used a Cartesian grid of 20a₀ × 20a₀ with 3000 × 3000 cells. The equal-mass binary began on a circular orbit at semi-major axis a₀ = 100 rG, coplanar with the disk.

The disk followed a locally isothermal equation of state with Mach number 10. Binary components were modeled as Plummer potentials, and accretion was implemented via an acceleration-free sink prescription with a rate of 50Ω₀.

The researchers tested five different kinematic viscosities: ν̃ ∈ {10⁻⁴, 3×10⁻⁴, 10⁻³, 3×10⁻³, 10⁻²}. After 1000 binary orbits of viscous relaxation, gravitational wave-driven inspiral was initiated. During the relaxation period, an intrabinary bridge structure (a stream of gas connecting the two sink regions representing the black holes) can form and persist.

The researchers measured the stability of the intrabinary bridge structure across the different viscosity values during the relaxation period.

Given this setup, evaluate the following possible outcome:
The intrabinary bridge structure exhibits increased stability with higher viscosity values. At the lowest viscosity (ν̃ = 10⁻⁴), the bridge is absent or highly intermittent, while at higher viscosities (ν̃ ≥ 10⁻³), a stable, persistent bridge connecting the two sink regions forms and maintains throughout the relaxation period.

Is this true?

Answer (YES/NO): YES